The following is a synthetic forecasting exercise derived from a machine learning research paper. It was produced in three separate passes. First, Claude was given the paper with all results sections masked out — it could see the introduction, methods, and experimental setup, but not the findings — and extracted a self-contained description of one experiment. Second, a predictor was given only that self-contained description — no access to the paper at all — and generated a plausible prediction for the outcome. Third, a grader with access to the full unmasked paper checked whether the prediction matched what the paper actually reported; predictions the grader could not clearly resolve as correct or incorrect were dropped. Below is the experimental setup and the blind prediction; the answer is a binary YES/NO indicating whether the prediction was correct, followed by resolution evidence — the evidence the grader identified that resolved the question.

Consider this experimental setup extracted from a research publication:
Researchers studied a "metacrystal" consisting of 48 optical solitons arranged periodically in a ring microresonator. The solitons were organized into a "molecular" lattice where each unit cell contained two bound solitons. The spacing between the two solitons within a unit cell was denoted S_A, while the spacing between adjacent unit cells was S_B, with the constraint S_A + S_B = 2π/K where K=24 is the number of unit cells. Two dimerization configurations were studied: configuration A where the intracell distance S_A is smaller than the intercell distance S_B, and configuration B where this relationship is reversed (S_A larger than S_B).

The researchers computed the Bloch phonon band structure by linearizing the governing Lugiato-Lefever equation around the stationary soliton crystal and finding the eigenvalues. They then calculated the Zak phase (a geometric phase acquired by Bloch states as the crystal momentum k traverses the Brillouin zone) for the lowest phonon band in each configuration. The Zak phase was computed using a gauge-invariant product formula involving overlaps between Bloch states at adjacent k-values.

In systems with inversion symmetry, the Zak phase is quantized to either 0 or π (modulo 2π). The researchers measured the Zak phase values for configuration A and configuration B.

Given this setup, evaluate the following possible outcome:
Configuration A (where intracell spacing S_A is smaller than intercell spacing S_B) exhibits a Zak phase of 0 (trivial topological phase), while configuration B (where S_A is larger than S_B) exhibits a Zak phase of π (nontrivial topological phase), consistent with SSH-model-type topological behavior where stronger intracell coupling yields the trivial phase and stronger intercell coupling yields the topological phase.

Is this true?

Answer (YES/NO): NO